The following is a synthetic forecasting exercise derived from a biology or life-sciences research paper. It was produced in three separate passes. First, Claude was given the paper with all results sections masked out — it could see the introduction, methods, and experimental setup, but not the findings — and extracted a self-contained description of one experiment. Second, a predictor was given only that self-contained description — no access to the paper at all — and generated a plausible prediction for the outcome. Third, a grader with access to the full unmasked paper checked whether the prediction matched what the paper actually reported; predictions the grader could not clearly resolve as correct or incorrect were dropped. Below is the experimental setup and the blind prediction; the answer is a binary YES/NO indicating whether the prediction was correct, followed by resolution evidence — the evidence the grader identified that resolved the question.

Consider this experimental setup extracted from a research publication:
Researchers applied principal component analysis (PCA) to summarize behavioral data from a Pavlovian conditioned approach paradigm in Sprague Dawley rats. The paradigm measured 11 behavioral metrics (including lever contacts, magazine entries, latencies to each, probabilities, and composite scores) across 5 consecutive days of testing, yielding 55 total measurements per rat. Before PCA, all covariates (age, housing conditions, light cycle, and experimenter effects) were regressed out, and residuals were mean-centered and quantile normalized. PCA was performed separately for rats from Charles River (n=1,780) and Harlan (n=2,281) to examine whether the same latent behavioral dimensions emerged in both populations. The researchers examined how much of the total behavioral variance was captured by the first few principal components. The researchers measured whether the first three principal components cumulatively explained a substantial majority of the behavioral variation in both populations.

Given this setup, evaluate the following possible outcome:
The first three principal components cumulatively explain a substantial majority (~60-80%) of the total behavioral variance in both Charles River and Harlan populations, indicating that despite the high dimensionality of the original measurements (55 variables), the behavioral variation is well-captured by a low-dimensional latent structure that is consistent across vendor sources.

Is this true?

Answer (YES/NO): YES